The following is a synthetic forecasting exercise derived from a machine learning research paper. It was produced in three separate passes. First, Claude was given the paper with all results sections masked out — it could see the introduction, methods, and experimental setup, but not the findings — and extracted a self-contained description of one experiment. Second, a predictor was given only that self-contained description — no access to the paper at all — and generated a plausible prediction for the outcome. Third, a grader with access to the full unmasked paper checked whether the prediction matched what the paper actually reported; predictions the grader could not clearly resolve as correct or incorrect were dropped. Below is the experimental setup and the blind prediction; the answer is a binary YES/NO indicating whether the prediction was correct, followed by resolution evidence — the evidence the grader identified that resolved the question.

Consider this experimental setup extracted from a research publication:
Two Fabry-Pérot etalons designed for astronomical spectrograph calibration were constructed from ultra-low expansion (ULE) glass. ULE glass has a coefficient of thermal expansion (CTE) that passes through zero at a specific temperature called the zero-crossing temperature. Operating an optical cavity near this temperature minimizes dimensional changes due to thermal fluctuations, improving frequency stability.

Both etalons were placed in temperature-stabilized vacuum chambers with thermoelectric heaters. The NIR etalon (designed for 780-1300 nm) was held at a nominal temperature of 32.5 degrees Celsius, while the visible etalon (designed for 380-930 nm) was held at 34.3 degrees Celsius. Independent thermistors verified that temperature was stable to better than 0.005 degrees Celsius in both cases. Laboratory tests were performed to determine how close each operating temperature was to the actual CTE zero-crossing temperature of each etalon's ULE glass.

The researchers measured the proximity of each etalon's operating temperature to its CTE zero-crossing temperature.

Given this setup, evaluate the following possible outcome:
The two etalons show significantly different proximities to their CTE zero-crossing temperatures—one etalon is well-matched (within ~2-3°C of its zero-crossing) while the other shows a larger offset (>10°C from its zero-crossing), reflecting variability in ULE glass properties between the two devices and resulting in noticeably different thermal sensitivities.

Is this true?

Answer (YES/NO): NO